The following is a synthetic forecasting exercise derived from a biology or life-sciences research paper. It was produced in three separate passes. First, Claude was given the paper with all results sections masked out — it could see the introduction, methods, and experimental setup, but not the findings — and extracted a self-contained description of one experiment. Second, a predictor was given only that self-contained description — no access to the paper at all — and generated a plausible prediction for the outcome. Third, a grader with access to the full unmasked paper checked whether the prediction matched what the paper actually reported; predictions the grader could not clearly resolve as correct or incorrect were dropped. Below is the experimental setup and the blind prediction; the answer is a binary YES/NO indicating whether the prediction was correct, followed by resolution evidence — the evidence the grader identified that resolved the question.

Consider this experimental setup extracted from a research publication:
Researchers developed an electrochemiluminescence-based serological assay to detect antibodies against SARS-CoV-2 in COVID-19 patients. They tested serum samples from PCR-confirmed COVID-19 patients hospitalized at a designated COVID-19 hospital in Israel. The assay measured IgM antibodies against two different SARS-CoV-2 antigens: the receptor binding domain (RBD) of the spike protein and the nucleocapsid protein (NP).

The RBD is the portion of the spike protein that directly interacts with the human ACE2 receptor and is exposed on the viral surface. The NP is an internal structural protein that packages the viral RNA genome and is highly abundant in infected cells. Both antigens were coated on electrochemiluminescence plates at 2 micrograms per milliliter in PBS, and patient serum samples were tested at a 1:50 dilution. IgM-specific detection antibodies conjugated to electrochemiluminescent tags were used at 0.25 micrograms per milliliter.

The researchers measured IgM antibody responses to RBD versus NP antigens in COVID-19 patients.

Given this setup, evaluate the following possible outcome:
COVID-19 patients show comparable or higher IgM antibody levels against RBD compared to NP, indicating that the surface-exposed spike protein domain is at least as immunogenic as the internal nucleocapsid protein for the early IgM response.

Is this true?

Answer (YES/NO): YES